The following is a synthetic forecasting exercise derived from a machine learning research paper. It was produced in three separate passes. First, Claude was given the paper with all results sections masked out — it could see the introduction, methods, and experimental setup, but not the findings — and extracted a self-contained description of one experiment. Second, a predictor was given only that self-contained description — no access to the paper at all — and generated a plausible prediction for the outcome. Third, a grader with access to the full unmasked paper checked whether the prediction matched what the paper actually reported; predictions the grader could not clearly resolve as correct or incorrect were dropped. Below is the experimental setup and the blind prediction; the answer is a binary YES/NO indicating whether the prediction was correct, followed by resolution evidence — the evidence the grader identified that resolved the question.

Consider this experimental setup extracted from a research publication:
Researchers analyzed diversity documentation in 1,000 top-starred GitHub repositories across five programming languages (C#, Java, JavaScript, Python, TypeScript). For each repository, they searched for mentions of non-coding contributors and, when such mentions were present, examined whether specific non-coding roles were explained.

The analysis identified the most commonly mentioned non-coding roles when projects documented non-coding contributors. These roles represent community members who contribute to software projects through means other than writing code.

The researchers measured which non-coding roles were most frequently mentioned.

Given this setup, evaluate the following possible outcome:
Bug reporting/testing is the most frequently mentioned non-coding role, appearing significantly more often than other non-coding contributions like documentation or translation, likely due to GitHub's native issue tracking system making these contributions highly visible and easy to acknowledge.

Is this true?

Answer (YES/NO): NO